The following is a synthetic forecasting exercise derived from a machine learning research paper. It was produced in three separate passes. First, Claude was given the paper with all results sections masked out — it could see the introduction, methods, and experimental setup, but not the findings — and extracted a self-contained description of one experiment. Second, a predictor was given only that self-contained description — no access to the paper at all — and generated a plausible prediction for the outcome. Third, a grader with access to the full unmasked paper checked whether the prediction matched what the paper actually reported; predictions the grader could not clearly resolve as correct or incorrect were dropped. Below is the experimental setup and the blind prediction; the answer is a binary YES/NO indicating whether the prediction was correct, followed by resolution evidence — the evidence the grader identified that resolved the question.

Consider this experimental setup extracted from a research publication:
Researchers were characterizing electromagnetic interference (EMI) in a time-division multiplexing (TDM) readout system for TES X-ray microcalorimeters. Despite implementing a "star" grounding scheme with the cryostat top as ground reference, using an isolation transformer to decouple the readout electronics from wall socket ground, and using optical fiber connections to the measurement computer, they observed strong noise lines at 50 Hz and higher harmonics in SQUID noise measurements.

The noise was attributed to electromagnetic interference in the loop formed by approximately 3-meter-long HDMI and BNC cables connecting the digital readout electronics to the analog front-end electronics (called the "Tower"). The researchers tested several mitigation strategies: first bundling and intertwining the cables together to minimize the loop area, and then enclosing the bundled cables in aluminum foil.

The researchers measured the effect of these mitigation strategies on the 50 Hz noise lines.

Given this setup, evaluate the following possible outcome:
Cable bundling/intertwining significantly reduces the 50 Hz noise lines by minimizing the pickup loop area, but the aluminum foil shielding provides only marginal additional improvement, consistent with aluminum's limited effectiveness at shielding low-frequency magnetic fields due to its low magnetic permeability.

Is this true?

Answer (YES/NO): NO